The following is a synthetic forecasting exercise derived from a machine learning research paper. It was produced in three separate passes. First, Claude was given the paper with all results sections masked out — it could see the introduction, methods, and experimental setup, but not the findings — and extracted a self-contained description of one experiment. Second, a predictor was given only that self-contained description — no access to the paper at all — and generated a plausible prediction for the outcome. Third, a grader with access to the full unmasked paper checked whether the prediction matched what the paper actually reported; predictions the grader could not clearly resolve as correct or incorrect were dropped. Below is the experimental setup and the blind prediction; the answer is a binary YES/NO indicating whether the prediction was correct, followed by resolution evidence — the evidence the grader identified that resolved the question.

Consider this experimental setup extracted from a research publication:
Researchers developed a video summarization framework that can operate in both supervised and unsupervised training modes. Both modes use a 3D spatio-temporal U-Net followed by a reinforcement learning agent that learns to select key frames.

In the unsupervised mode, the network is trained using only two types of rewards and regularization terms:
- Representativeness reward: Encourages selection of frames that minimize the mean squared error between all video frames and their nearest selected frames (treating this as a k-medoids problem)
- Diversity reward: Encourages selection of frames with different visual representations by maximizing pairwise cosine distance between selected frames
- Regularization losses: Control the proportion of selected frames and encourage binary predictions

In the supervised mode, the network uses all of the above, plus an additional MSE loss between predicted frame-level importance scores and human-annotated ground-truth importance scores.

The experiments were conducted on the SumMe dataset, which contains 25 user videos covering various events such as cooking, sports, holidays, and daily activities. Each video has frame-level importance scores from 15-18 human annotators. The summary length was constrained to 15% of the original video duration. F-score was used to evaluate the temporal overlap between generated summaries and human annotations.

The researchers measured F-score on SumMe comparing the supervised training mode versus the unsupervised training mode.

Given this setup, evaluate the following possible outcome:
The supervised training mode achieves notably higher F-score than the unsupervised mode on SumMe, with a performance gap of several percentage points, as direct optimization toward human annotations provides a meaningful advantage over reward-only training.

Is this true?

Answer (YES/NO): YES